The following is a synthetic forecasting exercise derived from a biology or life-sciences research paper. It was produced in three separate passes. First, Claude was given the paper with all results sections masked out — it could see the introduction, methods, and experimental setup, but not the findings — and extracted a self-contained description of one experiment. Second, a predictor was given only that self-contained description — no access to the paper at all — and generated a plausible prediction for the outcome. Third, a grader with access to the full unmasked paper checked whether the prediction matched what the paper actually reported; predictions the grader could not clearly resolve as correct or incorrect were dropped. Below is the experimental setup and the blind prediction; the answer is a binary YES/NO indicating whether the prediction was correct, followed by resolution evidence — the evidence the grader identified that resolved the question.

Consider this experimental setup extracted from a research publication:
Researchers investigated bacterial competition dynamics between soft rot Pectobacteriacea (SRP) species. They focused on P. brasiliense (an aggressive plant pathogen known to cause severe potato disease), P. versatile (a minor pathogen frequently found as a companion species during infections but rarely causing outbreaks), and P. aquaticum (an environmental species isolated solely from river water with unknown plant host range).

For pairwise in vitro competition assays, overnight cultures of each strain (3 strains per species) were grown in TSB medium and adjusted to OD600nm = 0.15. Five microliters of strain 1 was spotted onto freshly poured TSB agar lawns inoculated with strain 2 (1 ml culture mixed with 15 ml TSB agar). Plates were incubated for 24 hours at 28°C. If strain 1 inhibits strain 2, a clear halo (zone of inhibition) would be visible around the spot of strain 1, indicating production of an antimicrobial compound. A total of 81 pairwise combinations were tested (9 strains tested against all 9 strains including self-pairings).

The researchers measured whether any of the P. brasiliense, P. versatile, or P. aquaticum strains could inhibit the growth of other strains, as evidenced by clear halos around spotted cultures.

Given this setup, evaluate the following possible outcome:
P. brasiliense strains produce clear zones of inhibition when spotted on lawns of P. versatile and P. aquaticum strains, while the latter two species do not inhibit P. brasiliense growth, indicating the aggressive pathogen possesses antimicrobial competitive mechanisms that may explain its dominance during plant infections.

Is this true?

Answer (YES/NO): NO